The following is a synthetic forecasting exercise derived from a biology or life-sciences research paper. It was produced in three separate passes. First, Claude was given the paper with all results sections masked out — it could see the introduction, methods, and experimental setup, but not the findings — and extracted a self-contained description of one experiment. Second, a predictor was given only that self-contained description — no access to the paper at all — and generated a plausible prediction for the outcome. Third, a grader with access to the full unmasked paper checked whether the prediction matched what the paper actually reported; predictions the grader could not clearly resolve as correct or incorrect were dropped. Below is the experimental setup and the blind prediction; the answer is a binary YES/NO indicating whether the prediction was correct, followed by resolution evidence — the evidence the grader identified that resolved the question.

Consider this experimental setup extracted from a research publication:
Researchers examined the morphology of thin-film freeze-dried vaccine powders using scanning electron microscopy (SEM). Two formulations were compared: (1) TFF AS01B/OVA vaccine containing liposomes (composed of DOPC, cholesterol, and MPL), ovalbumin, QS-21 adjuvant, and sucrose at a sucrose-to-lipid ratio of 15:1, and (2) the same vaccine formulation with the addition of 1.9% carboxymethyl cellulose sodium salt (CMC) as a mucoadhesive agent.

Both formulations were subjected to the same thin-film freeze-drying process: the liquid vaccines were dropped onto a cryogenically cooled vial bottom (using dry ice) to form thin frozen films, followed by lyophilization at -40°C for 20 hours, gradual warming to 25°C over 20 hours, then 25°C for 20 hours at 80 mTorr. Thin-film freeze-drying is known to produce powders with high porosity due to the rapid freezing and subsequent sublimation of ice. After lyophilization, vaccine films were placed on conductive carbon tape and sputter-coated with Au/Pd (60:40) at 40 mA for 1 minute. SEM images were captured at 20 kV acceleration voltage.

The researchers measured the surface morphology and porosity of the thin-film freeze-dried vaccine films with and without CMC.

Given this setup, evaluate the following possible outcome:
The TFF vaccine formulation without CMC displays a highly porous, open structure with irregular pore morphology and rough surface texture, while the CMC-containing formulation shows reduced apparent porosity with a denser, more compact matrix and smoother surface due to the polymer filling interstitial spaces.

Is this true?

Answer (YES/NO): NO